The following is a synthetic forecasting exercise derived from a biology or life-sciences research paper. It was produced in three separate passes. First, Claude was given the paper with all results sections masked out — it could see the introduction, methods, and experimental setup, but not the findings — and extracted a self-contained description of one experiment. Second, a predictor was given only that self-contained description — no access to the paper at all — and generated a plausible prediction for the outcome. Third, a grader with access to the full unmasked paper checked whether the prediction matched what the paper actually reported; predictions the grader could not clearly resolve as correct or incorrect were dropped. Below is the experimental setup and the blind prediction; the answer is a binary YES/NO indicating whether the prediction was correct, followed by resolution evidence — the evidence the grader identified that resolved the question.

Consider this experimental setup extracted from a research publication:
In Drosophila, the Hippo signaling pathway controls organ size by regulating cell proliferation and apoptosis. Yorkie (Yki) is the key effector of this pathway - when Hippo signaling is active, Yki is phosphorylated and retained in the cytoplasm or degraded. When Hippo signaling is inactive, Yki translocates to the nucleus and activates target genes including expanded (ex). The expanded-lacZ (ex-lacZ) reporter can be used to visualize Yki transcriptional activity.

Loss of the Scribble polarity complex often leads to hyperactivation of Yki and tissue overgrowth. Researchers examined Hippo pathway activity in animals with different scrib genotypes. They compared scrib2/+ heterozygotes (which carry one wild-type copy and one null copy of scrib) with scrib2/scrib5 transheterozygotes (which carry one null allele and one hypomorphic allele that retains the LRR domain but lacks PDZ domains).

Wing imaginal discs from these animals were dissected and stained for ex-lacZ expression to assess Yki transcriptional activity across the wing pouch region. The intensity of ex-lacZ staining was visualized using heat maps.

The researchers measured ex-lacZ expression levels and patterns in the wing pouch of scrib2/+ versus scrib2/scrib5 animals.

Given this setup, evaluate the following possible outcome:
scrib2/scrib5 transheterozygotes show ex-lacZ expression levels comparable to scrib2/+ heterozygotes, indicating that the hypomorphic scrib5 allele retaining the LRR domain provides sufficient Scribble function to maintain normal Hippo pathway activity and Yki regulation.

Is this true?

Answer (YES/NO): NO